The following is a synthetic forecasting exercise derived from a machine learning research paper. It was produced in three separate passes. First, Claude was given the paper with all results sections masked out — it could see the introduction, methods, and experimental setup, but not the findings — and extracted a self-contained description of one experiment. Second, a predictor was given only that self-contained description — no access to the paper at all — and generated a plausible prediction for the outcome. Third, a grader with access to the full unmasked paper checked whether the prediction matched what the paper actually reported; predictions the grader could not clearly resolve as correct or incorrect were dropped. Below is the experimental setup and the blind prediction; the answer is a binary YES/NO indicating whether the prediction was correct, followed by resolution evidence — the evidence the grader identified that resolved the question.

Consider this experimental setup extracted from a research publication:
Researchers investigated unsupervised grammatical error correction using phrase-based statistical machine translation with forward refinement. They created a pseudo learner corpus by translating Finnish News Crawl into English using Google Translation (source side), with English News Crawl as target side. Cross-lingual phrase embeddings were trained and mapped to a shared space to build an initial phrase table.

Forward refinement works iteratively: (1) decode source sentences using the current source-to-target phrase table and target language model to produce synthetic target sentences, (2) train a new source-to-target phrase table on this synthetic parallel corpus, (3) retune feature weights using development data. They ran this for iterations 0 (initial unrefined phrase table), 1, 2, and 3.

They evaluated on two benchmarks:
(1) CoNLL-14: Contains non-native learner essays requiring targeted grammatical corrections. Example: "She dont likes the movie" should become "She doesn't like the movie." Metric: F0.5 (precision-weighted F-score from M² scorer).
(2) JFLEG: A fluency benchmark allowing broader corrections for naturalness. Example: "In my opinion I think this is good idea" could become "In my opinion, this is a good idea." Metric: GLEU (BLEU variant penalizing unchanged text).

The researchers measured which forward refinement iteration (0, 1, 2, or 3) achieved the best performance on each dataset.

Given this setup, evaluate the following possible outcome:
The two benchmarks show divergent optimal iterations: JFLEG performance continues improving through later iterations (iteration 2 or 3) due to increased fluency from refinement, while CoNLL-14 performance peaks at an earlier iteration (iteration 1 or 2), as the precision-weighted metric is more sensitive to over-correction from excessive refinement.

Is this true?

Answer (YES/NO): NO